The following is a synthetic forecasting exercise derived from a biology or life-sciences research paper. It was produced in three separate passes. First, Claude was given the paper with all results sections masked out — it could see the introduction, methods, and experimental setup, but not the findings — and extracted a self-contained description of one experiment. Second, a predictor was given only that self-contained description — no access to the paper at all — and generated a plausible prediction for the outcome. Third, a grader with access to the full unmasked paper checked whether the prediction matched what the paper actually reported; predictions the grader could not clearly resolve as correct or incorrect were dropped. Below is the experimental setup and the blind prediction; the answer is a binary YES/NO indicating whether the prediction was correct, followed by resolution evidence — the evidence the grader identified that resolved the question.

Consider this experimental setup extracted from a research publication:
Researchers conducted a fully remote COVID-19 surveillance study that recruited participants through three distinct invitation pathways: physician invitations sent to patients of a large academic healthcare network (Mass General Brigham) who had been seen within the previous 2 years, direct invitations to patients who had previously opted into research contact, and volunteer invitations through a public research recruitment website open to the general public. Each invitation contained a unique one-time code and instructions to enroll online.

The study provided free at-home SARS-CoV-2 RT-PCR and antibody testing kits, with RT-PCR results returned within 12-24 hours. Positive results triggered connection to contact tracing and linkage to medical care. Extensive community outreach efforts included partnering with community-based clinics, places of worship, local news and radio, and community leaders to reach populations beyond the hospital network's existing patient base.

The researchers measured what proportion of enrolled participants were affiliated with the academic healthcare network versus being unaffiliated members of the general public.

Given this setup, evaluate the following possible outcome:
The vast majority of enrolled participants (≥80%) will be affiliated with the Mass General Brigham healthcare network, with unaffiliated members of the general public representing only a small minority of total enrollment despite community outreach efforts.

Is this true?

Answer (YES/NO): NO